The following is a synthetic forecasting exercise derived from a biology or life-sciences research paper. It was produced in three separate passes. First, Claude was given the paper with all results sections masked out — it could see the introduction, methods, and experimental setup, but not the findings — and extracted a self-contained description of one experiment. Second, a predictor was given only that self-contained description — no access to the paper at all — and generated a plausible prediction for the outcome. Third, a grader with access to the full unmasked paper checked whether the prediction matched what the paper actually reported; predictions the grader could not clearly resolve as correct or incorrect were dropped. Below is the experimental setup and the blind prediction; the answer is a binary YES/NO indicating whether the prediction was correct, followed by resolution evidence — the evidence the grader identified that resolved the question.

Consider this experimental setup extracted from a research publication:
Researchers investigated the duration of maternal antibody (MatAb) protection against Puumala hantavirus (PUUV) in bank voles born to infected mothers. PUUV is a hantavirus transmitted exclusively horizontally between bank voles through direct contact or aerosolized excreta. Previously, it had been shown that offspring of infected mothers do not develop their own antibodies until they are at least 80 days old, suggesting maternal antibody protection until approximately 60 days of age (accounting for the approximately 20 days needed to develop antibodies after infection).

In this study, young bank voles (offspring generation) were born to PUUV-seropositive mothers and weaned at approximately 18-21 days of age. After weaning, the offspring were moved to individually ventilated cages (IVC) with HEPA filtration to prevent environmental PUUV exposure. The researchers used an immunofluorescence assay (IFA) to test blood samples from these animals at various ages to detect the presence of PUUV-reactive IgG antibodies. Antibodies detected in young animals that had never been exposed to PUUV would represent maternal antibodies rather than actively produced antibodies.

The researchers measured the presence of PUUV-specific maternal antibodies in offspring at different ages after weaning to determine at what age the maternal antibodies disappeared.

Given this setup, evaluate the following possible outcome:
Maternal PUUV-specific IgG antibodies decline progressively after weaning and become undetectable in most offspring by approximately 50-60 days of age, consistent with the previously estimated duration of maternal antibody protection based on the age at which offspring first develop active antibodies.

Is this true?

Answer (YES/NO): YES